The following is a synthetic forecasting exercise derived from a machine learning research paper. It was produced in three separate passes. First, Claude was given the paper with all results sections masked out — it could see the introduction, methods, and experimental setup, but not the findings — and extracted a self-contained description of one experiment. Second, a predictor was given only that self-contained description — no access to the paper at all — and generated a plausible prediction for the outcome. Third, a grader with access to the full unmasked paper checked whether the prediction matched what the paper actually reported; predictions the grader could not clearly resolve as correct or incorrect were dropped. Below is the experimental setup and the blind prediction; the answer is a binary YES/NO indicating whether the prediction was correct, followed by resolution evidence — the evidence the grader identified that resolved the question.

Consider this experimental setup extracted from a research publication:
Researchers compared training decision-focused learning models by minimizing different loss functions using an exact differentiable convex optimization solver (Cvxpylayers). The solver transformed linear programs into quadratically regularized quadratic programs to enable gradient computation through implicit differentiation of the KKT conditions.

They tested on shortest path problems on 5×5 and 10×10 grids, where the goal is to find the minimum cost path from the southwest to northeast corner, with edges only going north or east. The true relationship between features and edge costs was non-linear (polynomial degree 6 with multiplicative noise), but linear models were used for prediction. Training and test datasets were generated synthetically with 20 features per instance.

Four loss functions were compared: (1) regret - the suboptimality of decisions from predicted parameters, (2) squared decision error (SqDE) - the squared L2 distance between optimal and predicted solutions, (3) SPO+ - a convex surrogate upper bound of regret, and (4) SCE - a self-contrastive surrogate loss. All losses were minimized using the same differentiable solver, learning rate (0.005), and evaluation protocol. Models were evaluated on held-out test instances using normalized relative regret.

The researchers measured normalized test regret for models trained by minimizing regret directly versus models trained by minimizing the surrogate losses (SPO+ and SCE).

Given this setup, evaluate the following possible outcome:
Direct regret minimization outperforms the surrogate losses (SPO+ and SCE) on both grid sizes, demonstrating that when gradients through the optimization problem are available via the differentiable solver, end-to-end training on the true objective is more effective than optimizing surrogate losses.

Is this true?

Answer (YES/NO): NO